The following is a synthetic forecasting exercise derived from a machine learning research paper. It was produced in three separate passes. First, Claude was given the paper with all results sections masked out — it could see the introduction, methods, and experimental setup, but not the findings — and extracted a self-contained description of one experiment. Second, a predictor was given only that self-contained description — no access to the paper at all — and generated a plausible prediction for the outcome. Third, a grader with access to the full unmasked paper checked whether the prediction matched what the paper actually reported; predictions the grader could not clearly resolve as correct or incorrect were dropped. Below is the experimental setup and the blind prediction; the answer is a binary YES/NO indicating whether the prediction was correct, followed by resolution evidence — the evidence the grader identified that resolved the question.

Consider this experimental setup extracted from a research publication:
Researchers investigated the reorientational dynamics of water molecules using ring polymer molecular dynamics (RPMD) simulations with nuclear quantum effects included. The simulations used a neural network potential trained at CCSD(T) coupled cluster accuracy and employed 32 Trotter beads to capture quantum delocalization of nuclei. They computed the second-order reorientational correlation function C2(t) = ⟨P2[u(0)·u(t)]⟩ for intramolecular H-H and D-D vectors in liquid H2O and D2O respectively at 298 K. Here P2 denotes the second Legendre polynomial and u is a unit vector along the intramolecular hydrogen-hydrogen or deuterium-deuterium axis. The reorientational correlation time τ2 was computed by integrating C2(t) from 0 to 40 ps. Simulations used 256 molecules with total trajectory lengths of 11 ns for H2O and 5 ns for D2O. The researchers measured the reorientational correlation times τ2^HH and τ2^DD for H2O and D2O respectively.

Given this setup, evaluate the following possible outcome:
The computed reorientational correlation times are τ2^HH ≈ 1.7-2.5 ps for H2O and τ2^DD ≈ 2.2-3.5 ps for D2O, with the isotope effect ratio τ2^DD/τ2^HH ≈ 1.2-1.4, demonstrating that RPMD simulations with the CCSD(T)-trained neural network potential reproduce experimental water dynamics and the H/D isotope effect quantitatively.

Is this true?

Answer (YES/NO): YES